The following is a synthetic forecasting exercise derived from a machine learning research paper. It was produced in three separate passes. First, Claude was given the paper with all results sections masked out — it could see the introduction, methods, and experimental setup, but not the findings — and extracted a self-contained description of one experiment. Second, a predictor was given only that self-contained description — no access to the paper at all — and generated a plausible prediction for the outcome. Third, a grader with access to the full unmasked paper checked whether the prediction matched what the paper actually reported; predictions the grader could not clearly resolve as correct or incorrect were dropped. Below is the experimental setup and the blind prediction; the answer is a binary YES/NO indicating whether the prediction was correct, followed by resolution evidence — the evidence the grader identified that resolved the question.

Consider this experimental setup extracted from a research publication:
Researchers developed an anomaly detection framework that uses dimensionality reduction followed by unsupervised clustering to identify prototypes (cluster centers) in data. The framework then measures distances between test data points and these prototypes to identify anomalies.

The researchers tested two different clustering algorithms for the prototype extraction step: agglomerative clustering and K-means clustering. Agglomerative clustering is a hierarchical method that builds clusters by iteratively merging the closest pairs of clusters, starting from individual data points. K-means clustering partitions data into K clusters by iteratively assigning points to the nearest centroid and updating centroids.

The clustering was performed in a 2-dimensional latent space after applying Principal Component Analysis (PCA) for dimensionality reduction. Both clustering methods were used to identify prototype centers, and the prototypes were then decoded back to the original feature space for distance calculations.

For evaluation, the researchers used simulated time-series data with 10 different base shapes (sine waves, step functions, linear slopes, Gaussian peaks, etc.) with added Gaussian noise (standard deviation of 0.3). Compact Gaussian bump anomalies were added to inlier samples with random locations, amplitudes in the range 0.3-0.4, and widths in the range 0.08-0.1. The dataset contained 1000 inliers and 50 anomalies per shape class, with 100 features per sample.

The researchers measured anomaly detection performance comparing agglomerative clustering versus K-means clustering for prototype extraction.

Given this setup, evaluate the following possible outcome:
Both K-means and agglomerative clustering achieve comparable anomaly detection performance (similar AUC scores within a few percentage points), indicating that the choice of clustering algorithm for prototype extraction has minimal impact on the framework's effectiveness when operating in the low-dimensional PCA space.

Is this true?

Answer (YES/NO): NO